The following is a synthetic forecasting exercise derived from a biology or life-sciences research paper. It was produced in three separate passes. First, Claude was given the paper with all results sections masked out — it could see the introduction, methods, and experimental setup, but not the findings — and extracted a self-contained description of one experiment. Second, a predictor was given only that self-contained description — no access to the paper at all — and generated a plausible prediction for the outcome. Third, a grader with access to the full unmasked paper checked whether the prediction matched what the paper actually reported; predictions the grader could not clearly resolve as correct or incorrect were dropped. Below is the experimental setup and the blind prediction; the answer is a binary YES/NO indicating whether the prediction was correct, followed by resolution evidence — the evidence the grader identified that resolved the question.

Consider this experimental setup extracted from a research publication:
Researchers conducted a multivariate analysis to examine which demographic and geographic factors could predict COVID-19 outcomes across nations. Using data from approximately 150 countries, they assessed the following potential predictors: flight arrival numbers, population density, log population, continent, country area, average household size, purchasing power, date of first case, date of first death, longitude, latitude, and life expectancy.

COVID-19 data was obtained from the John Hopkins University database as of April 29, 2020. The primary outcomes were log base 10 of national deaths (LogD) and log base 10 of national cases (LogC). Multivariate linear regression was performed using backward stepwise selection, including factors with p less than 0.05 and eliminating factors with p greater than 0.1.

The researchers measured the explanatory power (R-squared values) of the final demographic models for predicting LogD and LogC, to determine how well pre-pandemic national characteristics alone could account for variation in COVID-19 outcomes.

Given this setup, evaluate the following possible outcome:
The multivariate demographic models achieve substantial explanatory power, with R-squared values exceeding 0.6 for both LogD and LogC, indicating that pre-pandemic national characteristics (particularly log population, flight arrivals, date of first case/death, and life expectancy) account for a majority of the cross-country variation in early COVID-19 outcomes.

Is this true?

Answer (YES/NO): NO